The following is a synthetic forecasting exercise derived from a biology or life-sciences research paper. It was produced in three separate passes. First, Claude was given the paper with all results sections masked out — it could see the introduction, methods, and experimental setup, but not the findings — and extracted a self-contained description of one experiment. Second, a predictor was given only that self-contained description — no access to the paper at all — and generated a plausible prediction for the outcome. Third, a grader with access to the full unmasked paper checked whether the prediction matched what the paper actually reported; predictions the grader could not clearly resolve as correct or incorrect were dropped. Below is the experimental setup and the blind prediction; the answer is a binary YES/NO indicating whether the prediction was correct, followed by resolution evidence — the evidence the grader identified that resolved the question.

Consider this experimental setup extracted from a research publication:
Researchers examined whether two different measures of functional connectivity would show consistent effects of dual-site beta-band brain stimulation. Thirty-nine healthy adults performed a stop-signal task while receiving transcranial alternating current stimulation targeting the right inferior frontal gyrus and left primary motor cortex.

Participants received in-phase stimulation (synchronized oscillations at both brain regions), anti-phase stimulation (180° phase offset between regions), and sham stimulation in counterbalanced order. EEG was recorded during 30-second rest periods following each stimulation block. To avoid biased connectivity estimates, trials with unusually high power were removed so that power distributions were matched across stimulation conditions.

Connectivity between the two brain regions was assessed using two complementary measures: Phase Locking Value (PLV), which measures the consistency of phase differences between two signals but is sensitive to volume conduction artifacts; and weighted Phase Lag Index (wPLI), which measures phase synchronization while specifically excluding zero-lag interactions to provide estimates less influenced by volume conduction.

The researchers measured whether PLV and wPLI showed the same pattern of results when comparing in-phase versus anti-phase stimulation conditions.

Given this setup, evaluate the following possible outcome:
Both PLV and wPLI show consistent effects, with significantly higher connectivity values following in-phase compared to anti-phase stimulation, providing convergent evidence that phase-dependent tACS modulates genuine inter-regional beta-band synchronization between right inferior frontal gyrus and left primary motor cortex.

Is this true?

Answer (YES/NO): YES